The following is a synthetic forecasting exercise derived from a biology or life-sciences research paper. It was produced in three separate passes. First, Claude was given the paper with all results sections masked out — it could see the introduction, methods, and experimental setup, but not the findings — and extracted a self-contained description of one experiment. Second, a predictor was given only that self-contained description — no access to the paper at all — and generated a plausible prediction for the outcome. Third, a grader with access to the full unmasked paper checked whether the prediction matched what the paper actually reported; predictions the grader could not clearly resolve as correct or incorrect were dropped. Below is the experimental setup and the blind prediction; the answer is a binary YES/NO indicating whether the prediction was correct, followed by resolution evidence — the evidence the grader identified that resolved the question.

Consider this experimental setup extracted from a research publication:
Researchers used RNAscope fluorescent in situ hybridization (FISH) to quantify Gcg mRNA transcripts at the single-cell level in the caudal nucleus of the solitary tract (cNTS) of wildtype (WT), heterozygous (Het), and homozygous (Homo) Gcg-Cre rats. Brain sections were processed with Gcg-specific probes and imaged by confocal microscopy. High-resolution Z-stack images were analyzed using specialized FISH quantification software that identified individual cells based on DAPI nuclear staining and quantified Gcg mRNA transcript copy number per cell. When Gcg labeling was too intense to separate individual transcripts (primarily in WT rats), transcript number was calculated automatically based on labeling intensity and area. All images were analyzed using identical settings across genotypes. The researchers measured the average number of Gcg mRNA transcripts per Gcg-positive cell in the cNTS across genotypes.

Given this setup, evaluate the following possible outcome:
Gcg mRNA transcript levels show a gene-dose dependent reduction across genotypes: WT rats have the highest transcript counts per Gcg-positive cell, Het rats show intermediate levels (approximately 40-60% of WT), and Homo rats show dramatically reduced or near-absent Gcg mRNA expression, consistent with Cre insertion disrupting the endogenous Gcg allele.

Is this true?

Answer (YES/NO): NO